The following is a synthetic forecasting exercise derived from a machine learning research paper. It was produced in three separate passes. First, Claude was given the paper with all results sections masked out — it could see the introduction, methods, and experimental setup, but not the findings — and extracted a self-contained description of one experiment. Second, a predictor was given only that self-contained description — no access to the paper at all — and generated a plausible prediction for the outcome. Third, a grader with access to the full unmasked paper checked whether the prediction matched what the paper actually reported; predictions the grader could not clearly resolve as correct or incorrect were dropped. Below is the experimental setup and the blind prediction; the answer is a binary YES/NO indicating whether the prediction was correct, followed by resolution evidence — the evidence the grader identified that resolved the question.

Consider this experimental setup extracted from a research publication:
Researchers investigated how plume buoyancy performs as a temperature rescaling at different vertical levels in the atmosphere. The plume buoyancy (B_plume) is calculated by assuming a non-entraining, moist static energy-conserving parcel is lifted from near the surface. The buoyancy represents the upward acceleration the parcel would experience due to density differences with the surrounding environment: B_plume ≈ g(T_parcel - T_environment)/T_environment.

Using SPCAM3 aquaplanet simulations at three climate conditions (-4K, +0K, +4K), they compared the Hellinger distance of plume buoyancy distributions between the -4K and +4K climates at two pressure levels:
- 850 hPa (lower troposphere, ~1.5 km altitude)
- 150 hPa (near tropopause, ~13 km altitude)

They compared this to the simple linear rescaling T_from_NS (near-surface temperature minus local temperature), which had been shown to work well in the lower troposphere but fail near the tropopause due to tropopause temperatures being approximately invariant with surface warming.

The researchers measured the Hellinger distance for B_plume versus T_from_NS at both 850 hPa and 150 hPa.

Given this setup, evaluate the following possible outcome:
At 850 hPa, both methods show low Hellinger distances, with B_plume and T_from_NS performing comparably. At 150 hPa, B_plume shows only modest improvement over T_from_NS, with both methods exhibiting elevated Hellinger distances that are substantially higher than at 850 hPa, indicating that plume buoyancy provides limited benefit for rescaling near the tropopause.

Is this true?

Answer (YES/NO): NO